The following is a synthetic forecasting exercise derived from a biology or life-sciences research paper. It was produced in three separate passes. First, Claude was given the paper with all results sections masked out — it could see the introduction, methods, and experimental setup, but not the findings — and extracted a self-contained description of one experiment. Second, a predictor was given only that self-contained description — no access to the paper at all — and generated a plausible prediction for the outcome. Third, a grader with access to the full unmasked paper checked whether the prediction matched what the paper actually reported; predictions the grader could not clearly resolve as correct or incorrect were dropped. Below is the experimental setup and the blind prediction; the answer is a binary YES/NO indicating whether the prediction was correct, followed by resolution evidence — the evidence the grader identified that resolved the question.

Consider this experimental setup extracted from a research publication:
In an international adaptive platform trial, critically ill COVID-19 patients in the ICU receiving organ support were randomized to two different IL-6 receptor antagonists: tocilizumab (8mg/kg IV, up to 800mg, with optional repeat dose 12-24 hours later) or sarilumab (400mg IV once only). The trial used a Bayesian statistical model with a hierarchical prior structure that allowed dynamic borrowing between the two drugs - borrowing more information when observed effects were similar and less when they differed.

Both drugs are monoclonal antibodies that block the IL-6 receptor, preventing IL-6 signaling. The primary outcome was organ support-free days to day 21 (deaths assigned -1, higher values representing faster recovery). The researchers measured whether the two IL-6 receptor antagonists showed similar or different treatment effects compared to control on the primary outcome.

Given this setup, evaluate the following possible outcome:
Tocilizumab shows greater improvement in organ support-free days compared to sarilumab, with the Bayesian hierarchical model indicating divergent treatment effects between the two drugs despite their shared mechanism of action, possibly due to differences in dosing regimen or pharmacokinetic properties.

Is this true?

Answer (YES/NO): NO